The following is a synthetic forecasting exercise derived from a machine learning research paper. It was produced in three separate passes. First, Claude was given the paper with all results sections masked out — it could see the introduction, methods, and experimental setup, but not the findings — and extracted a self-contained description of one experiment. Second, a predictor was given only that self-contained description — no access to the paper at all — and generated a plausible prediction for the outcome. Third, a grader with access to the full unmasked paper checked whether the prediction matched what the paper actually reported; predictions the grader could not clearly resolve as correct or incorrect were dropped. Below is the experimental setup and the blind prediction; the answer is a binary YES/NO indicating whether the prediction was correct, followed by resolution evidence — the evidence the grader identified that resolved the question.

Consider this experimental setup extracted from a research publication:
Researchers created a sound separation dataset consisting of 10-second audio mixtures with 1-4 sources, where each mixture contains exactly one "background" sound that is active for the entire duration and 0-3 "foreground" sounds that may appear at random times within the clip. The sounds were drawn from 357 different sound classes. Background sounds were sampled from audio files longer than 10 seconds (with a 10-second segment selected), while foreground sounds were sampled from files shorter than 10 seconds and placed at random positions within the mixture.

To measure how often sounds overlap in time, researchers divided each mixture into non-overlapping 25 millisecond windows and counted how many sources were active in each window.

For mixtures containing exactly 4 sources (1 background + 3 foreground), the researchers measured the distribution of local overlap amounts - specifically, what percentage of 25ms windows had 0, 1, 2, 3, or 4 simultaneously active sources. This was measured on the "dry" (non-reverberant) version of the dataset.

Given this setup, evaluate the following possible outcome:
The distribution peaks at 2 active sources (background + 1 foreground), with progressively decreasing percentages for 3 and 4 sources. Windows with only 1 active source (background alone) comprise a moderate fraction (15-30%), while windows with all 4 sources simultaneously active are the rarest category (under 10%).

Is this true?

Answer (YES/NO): NO